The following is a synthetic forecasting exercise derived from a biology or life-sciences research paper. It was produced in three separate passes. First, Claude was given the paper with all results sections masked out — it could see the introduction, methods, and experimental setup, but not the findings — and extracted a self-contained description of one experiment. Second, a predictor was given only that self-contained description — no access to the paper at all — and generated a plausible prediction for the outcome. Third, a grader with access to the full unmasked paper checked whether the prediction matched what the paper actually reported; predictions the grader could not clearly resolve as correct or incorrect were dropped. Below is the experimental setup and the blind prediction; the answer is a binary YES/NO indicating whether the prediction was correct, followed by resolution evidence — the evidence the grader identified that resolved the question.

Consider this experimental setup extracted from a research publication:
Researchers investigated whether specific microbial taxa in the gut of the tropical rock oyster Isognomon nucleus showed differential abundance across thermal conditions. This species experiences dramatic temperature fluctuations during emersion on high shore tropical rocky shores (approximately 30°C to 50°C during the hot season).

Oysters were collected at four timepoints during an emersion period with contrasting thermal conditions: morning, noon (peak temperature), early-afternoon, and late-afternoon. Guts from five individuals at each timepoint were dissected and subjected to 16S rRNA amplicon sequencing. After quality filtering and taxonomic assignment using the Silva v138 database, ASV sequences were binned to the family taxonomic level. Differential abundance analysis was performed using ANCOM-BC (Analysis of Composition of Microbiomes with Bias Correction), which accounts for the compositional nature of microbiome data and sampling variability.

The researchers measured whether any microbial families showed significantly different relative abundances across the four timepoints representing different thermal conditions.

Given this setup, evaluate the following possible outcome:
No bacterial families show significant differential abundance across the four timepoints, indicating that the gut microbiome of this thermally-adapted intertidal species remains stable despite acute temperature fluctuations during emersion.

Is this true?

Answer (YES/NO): NO